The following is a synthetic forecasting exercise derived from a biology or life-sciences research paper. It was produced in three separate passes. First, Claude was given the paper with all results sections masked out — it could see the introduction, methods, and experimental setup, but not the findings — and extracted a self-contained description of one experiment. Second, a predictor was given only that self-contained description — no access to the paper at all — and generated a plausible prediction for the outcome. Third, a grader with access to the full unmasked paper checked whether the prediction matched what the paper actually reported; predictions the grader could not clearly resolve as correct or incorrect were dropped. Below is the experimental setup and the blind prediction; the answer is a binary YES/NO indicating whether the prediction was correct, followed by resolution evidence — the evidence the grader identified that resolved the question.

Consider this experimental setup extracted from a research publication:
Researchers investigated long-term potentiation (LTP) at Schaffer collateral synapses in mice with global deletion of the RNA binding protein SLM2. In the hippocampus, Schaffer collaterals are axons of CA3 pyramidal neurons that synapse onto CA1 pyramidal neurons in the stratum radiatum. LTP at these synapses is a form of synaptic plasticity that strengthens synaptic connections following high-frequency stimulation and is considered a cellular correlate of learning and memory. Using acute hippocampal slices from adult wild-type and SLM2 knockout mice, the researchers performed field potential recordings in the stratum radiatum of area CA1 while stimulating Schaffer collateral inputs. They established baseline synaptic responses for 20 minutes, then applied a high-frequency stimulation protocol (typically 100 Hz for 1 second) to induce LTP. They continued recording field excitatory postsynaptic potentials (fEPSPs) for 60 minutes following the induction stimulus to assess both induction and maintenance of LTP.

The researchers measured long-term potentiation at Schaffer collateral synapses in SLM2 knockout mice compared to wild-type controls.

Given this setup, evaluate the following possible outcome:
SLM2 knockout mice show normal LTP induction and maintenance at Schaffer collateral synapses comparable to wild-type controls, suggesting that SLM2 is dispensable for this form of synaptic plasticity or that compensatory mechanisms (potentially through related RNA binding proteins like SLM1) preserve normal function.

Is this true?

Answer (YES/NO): NO